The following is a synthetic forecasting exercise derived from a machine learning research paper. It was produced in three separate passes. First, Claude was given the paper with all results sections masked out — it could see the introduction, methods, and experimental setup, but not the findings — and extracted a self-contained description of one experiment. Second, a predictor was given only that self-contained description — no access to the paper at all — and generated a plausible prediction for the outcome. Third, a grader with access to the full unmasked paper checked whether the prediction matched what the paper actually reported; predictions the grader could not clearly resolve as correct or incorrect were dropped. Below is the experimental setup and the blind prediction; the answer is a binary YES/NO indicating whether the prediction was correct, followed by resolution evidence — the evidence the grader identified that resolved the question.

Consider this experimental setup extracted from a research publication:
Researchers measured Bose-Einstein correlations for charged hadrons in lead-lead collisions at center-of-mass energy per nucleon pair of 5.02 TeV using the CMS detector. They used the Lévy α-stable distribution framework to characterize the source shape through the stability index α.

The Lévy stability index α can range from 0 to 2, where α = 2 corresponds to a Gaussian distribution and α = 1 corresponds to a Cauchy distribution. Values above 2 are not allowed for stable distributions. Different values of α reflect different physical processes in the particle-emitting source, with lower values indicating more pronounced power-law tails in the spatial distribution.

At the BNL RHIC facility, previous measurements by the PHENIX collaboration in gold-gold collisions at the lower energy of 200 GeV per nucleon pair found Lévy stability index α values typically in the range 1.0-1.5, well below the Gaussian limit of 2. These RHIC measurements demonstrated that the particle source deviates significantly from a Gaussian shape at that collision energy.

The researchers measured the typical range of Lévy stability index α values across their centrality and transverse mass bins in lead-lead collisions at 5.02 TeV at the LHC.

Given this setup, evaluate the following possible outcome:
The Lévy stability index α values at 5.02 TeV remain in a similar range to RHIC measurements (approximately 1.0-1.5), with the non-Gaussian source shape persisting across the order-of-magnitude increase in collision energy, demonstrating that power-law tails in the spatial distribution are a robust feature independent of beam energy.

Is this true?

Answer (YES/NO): NO